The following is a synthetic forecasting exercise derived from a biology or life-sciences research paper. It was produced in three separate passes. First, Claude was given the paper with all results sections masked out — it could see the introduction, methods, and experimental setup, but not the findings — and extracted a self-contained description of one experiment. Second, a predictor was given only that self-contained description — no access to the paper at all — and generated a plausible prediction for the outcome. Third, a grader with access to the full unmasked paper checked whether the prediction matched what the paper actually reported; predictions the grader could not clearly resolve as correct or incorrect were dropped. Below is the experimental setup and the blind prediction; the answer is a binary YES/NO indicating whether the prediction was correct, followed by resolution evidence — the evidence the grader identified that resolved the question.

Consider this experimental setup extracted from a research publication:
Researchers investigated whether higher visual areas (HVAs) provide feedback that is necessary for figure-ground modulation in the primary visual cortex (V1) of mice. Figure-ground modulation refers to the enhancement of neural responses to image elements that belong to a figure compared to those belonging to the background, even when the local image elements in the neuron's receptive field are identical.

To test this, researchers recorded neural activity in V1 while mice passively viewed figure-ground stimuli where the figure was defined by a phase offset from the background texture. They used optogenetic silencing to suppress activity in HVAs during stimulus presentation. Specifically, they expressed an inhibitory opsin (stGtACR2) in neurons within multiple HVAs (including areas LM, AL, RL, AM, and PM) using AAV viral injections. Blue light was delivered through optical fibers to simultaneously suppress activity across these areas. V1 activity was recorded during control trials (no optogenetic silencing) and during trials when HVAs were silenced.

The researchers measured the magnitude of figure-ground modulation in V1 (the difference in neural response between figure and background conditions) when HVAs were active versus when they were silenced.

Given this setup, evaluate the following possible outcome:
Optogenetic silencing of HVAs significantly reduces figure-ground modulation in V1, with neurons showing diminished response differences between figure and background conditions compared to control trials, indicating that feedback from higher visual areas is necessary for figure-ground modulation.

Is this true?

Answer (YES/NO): YES